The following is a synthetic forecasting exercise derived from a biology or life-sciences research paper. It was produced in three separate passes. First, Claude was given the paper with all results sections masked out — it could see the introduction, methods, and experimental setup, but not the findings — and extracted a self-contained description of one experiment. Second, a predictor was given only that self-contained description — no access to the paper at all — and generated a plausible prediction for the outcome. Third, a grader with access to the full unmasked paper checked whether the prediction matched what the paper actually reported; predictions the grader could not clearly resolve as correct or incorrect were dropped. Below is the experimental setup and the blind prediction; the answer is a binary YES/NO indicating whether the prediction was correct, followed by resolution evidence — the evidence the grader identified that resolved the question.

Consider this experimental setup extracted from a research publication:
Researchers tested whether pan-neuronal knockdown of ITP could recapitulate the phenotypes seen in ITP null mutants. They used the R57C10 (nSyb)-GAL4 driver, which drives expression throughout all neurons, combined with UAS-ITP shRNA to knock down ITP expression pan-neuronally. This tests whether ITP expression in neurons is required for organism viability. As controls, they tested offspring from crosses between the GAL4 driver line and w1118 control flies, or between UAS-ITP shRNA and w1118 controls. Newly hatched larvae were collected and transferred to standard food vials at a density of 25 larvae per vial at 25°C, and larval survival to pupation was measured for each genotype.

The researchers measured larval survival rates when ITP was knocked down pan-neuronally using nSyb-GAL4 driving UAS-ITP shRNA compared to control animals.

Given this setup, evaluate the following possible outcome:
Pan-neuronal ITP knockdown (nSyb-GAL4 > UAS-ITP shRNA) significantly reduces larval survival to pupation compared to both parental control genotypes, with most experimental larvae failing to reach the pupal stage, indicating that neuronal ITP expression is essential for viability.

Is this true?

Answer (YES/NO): YES